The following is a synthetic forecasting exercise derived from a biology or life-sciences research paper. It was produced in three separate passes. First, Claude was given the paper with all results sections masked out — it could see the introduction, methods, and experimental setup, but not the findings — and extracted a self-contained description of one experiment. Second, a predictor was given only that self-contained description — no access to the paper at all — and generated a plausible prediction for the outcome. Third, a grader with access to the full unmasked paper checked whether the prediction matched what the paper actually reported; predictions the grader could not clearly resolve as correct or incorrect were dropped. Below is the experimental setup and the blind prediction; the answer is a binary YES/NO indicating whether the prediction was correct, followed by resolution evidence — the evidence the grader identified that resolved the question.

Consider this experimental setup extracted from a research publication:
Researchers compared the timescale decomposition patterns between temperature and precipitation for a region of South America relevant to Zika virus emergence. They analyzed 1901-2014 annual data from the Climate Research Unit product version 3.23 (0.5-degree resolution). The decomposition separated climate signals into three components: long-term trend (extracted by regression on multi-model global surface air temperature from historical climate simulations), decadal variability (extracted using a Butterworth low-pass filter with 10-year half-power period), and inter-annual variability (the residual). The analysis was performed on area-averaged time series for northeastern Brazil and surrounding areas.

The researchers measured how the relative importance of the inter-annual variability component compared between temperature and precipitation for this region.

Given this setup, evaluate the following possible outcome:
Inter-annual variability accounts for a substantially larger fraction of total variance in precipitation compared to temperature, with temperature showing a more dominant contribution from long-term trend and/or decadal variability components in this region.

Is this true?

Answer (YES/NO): YES